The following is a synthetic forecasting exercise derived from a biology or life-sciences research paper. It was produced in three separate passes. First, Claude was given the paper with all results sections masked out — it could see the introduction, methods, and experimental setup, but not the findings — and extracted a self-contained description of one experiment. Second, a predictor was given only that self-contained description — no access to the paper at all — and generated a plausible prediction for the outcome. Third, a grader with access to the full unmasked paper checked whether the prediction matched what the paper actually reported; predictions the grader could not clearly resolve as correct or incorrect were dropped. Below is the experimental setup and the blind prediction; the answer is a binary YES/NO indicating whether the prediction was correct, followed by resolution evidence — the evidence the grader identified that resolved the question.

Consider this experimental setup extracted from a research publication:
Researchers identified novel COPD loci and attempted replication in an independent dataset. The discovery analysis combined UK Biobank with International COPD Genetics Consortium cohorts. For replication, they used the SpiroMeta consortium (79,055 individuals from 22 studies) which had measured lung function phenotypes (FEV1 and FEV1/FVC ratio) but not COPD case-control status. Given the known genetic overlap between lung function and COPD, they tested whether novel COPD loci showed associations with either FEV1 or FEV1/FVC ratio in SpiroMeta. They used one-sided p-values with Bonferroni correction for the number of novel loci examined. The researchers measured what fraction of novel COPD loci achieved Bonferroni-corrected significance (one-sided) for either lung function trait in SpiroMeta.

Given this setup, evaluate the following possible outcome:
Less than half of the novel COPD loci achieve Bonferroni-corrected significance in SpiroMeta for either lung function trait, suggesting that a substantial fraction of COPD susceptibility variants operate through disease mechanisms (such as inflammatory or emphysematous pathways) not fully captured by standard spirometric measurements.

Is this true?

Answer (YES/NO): YES